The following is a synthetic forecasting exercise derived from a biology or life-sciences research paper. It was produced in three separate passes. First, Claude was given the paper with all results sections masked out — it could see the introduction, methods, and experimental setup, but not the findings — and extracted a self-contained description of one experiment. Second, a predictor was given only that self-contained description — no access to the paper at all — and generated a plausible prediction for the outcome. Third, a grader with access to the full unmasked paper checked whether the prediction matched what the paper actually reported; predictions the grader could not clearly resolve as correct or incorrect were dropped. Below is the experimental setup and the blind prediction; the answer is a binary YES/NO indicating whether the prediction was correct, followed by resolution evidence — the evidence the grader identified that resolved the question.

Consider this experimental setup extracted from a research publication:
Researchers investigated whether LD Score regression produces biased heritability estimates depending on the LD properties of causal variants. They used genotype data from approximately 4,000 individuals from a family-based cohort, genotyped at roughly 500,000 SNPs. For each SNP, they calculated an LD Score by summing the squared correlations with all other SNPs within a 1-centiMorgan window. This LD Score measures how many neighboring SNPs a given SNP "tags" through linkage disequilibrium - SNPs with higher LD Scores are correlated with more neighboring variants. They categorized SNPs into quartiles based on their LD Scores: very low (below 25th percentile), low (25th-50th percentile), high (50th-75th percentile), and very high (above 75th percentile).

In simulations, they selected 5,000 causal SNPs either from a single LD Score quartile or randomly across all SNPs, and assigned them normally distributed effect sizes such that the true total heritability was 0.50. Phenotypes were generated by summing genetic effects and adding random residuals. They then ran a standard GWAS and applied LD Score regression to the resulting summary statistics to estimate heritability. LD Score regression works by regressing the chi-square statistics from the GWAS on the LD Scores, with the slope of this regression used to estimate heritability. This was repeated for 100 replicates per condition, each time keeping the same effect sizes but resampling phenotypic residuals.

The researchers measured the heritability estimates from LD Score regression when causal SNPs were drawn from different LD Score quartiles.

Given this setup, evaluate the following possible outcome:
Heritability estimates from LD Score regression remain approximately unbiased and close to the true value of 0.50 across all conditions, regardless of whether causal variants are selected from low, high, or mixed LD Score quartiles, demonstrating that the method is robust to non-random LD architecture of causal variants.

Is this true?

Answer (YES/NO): NO